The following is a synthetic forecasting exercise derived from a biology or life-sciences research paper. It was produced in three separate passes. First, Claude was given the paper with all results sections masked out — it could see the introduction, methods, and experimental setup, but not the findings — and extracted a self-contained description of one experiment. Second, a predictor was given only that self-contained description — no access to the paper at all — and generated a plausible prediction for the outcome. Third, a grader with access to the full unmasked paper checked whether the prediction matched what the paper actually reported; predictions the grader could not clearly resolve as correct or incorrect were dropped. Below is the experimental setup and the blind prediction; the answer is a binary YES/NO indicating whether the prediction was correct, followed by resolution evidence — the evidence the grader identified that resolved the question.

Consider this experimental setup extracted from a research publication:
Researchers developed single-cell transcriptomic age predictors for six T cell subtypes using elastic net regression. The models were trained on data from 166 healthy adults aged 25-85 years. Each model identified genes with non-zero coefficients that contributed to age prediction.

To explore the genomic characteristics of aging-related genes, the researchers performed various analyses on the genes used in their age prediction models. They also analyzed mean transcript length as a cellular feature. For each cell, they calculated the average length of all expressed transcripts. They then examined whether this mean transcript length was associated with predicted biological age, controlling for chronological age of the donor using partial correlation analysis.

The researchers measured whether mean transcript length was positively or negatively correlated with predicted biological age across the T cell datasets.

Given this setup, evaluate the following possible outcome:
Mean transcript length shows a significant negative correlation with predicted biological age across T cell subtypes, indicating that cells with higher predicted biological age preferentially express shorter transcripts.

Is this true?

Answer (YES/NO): NO